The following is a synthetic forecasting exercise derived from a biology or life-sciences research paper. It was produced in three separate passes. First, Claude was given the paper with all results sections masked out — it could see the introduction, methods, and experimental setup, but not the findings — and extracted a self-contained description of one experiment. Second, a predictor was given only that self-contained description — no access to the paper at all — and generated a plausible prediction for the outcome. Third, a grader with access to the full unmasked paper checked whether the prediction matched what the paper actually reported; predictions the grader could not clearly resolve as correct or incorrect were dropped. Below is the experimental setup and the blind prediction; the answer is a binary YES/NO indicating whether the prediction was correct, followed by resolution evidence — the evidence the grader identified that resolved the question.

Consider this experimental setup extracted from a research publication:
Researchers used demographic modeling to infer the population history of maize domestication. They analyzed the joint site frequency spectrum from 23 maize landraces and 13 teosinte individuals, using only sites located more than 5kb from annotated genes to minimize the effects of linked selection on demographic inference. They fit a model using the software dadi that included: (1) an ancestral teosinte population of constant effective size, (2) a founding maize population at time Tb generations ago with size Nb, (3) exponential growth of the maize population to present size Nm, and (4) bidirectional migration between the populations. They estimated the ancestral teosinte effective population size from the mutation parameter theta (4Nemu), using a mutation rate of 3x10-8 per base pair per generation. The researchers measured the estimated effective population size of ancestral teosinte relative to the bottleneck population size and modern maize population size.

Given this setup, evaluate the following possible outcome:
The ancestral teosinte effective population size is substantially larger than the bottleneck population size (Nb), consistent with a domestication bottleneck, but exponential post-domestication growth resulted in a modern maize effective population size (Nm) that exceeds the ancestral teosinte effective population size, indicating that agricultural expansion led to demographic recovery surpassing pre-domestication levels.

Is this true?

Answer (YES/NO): YES